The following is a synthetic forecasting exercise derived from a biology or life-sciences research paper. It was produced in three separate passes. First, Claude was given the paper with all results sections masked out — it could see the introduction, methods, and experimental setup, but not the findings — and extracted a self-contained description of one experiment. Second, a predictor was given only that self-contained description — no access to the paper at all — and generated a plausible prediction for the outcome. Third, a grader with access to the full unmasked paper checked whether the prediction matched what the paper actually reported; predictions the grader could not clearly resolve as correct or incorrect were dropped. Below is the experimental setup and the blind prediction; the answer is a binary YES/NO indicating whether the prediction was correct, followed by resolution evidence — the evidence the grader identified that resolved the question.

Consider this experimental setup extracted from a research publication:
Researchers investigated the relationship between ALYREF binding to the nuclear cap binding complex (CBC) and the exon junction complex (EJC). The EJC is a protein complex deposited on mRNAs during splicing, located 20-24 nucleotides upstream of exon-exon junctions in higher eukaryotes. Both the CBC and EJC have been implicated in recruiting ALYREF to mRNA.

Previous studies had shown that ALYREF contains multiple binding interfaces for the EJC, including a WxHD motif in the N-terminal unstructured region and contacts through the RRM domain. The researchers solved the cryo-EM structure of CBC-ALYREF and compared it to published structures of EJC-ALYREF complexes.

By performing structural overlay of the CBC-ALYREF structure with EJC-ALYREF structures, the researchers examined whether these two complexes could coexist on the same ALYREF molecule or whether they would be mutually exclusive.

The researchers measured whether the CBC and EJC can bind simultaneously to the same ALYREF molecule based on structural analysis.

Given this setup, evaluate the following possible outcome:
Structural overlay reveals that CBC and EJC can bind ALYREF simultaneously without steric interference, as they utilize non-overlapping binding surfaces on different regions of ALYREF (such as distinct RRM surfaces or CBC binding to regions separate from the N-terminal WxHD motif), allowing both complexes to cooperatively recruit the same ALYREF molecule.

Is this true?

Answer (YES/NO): NO